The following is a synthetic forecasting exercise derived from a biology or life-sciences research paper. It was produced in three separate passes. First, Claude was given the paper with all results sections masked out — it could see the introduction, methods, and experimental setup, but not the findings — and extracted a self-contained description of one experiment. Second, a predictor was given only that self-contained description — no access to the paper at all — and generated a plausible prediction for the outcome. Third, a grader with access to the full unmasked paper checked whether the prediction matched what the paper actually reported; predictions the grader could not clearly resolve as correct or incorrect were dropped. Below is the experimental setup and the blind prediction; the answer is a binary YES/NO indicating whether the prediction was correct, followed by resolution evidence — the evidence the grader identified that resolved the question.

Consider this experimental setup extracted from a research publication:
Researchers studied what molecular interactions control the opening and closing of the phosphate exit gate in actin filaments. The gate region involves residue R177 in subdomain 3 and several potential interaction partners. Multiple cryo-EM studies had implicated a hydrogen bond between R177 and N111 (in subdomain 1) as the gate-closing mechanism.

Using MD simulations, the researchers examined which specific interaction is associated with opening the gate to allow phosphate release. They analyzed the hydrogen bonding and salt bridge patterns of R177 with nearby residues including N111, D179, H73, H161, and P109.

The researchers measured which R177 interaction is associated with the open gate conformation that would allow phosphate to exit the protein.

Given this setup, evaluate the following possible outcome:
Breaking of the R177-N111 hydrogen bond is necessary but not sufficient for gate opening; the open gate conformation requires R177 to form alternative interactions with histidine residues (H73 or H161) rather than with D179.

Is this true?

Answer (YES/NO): NO